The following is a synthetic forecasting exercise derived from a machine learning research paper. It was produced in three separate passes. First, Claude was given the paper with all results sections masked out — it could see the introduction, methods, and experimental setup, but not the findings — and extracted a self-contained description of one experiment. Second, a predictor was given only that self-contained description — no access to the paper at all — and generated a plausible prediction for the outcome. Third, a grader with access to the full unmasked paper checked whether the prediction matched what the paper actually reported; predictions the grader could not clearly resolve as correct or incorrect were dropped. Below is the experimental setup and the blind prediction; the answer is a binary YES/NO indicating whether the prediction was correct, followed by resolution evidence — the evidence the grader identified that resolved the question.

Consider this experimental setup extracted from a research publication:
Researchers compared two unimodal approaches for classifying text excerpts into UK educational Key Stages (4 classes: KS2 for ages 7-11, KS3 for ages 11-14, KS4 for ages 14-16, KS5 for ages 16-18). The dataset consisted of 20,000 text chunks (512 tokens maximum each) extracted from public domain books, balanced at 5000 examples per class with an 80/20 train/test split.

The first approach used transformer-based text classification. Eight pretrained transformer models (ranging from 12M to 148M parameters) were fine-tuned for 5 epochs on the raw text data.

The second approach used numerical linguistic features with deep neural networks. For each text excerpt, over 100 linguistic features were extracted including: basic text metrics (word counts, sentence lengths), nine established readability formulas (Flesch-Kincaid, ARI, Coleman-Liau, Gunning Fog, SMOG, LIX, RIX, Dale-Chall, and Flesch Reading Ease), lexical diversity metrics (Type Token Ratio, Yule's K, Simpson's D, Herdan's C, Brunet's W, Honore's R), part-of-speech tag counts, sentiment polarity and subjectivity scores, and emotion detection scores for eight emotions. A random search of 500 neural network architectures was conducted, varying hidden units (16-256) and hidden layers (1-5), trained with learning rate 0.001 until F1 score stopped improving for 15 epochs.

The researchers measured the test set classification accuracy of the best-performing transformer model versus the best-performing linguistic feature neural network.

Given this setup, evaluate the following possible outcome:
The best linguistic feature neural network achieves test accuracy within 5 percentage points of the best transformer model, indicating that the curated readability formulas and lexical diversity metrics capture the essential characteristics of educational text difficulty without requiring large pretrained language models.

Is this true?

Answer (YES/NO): NO